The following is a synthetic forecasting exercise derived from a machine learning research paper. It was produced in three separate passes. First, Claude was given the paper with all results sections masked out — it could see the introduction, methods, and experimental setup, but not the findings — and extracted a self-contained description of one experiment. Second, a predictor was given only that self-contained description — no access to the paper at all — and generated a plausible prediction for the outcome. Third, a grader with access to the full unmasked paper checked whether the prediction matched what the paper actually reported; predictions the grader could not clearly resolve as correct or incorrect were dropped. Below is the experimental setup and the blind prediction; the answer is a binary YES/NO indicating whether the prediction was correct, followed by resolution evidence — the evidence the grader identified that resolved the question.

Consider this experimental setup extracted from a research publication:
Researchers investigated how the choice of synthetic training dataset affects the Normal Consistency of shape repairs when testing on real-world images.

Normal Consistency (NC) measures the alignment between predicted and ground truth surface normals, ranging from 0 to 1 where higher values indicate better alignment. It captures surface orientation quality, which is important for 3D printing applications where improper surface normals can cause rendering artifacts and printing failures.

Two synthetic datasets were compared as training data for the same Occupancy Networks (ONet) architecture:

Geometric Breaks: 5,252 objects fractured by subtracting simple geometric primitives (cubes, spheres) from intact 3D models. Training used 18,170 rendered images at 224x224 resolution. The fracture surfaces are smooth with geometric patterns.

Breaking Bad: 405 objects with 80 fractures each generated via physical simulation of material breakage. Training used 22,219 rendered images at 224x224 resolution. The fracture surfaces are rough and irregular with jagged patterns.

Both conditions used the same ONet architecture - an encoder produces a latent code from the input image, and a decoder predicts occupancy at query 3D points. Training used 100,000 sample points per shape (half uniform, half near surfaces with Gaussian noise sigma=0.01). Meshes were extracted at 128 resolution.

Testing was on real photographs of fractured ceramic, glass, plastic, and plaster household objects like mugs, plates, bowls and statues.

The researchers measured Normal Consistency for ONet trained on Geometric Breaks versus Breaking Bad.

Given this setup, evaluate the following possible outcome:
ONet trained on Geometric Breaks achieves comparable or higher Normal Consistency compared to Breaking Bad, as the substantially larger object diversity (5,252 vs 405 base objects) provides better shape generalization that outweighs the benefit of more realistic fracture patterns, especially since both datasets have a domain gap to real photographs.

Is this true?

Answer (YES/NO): NO